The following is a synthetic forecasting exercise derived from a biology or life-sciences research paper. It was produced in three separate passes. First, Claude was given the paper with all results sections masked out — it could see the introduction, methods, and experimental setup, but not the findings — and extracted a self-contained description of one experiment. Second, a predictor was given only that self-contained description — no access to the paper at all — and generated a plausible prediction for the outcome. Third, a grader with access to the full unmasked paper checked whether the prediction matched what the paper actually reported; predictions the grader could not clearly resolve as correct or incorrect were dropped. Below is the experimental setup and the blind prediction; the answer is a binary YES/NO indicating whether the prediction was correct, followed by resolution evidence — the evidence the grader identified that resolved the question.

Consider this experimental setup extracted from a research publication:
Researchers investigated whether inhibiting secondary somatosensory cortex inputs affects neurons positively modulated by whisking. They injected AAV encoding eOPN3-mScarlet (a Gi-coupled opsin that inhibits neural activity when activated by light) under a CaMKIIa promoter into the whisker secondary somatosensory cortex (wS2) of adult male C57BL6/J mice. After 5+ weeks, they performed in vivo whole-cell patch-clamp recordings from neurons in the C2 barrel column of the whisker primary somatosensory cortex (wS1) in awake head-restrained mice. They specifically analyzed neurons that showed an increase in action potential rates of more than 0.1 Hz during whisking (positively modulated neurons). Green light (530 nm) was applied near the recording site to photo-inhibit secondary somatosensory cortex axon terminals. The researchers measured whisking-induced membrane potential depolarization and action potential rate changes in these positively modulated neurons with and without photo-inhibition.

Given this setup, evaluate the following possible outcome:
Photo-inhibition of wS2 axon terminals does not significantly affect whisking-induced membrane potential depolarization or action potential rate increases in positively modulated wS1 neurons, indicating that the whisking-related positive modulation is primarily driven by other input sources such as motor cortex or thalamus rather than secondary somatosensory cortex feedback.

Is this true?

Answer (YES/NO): NO